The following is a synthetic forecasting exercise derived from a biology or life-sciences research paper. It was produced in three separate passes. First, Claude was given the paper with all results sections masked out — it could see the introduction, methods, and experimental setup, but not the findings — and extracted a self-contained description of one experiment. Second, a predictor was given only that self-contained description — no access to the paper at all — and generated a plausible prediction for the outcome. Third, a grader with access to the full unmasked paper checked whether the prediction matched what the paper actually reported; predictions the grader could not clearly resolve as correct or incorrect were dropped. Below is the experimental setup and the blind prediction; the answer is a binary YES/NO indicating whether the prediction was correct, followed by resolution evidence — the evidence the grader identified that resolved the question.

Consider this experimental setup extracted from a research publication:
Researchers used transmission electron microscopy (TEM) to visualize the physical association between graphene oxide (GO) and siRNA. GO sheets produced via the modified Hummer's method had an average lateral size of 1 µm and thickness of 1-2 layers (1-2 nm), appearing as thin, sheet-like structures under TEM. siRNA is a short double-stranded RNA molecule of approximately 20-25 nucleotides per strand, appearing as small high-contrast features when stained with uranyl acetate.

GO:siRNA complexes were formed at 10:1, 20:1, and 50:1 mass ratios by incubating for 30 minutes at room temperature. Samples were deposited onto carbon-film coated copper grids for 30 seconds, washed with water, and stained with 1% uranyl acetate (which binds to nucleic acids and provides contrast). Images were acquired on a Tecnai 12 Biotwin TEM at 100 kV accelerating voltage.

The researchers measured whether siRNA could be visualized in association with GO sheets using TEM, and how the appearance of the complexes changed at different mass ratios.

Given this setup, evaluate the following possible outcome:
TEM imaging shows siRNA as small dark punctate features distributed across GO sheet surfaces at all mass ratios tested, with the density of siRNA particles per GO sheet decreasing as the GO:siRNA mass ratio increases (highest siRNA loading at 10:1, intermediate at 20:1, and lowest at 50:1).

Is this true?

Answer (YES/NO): NO